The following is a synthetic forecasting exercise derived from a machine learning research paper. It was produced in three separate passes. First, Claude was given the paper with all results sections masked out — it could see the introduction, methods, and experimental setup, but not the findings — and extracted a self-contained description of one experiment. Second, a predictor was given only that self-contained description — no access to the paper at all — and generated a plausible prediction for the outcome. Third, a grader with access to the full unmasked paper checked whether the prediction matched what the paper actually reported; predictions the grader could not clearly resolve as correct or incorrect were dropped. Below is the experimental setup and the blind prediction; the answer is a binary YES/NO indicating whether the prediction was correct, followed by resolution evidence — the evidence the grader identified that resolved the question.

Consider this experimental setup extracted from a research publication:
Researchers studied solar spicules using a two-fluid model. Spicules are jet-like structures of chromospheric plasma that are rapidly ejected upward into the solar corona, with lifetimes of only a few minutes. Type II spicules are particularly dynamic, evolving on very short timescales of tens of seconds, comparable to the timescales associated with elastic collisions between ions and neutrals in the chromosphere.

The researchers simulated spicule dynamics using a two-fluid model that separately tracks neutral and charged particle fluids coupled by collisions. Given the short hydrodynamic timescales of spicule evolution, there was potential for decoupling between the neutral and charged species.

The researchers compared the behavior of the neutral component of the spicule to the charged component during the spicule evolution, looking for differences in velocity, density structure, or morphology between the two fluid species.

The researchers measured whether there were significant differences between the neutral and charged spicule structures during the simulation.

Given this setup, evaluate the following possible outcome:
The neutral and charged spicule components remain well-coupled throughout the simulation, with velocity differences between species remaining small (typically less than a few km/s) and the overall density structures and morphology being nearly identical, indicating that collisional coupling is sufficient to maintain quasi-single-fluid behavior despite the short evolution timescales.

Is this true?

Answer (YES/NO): YES